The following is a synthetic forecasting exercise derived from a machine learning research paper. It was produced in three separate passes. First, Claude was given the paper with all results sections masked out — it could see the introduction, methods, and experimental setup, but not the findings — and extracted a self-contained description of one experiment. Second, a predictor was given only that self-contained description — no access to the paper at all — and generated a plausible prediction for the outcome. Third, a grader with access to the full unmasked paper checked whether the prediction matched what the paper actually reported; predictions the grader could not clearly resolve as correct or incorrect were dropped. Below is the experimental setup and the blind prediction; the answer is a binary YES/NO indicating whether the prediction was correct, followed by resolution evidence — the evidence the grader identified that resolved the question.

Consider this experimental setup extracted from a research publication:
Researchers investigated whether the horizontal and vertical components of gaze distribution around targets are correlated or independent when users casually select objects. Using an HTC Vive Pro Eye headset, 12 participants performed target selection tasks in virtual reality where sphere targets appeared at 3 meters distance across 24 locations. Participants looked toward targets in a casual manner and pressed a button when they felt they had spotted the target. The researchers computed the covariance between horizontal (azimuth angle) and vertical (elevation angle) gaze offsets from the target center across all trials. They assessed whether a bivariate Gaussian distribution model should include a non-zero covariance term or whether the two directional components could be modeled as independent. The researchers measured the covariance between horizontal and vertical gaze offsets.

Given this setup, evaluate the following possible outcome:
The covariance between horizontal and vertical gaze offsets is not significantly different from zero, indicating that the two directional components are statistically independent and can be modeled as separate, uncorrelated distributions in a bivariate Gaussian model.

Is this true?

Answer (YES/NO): YES